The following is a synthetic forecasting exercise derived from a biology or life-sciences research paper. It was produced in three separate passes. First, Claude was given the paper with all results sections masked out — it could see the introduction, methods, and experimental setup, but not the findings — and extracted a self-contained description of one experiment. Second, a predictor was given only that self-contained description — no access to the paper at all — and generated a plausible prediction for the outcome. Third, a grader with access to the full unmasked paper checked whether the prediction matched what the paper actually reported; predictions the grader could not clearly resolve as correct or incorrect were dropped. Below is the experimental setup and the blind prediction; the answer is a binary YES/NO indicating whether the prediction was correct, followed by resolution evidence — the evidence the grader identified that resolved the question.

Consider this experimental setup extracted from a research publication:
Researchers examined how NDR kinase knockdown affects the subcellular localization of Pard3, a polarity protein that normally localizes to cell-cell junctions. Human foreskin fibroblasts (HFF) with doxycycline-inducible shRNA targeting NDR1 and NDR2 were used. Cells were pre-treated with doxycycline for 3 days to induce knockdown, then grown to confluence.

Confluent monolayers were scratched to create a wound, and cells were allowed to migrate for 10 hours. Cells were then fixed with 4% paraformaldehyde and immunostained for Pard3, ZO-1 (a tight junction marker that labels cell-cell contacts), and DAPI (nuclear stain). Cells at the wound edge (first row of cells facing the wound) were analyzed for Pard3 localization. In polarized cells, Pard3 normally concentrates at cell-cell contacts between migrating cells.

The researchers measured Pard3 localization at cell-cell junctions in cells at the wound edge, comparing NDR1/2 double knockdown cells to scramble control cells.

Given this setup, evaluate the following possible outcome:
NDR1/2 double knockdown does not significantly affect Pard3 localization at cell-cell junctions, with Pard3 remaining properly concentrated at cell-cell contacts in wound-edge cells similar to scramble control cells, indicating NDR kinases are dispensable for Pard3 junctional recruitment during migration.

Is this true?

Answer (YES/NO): NO